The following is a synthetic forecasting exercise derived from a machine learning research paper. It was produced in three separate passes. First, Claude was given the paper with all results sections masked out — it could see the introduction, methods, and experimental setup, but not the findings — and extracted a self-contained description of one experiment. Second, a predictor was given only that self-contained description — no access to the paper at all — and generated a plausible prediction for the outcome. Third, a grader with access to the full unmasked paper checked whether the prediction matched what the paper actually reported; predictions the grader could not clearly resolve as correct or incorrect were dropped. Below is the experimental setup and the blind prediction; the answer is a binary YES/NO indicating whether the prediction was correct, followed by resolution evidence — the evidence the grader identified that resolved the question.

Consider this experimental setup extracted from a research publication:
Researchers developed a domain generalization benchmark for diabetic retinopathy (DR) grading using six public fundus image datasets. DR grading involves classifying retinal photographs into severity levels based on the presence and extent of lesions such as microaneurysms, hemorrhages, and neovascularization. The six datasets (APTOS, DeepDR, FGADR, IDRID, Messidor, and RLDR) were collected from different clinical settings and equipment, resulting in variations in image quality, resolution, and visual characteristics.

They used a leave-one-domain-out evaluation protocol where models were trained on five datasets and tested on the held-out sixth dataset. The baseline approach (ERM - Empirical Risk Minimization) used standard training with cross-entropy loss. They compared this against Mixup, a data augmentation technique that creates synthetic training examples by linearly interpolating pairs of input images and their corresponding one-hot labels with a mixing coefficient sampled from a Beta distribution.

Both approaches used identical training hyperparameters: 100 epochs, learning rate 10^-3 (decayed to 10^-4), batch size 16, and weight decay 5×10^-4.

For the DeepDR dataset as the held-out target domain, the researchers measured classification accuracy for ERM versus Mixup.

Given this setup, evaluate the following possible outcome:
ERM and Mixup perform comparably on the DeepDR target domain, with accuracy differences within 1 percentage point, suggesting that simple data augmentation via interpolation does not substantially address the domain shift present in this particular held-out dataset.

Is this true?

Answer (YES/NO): NO